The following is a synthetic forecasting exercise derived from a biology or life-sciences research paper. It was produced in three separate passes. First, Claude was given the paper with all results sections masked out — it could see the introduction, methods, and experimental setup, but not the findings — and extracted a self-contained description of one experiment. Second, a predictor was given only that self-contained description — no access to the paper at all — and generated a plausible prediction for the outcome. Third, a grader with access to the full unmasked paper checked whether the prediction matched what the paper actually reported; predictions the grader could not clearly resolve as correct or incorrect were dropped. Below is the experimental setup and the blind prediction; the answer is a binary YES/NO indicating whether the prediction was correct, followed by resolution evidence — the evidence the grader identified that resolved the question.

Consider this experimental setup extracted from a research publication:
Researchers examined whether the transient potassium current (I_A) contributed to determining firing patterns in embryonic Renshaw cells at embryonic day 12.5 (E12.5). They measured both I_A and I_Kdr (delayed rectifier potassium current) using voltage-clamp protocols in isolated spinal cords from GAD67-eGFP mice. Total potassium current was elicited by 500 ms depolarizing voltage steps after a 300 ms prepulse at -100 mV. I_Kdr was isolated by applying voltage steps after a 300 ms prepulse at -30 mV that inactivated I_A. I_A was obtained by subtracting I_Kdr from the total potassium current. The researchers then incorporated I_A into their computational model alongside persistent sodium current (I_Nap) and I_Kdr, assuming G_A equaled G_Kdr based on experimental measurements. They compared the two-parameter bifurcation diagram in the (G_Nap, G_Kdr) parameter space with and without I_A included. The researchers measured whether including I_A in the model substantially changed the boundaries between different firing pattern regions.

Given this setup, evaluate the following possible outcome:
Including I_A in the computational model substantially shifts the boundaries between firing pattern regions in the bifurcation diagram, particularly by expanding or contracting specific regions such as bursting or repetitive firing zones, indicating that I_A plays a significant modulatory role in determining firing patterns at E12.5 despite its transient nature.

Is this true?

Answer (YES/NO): NO